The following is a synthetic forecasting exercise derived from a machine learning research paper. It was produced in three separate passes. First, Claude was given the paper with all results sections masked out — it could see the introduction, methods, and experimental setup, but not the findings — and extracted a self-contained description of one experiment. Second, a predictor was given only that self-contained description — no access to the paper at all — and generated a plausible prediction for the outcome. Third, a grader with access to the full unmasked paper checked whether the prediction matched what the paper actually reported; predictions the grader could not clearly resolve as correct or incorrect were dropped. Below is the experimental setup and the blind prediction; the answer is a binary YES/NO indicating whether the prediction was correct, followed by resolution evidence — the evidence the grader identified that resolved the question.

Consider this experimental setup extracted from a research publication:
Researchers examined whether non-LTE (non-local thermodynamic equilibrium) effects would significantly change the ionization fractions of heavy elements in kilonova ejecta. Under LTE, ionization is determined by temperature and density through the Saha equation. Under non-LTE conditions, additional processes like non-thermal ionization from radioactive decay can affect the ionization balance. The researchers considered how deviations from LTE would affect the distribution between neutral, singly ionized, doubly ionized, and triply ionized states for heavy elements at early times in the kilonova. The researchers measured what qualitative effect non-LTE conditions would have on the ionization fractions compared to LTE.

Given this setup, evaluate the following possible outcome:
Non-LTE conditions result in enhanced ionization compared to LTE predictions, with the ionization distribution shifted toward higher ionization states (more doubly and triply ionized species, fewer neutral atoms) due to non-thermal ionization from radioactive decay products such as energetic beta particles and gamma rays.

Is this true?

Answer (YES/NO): YES